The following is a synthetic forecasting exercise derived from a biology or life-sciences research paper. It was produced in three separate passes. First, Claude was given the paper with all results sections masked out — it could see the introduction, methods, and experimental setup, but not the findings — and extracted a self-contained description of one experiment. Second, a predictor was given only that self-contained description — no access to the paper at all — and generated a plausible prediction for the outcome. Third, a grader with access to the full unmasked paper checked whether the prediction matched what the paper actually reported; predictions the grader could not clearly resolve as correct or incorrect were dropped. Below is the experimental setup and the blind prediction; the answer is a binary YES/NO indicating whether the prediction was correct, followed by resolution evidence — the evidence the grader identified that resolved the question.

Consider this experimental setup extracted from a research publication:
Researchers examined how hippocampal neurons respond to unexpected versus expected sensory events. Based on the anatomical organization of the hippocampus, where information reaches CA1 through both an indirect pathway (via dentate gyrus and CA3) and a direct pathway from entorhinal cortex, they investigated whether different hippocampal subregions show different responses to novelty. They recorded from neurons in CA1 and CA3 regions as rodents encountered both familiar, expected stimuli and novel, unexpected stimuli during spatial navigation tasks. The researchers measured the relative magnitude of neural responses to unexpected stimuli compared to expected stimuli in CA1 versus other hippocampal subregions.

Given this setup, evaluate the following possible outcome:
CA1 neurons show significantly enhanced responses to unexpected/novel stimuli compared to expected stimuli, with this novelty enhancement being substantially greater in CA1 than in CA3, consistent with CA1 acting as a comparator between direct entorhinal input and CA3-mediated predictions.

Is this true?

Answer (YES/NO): YES